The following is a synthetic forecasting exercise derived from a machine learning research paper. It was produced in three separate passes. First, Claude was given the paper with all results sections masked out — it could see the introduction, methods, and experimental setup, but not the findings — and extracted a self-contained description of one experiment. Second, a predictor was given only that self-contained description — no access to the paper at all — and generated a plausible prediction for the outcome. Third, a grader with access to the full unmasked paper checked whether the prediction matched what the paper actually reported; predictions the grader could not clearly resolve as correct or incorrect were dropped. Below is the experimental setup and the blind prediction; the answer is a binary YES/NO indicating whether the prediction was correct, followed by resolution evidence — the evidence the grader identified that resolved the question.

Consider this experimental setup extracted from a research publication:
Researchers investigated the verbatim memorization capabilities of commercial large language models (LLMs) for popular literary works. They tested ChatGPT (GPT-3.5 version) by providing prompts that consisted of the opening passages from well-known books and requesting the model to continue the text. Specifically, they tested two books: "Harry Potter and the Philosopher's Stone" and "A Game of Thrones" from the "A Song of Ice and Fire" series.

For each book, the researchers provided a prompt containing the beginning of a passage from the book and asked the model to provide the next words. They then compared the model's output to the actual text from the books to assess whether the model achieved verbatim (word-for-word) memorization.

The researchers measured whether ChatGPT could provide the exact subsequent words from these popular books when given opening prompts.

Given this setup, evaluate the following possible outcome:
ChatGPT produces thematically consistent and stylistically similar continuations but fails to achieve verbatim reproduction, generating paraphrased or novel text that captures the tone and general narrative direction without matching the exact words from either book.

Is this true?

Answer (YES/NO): NO